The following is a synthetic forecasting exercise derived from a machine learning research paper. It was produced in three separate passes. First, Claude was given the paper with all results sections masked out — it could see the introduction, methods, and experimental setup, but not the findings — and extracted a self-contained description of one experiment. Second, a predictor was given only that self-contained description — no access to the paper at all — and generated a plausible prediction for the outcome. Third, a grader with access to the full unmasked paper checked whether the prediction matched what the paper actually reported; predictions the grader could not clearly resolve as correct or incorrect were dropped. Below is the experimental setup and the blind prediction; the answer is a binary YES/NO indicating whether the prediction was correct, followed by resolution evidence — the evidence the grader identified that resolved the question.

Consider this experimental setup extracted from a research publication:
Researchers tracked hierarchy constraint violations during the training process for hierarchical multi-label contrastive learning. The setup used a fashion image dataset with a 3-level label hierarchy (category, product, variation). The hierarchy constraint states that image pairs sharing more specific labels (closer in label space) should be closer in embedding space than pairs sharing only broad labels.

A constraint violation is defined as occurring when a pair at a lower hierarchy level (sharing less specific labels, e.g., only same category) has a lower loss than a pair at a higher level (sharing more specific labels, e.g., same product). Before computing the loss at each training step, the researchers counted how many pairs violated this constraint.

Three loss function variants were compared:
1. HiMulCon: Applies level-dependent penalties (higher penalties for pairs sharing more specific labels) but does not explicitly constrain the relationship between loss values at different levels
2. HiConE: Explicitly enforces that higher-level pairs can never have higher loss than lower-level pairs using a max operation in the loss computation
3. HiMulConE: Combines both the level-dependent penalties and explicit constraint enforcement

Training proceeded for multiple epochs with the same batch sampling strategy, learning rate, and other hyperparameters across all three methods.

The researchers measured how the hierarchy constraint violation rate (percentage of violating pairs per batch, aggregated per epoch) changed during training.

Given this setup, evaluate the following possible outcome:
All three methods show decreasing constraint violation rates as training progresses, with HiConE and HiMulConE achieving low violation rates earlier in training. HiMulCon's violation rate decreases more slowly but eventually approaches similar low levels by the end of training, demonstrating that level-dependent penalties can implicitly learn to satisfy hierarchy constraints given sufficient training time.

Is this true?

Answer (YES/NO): NO